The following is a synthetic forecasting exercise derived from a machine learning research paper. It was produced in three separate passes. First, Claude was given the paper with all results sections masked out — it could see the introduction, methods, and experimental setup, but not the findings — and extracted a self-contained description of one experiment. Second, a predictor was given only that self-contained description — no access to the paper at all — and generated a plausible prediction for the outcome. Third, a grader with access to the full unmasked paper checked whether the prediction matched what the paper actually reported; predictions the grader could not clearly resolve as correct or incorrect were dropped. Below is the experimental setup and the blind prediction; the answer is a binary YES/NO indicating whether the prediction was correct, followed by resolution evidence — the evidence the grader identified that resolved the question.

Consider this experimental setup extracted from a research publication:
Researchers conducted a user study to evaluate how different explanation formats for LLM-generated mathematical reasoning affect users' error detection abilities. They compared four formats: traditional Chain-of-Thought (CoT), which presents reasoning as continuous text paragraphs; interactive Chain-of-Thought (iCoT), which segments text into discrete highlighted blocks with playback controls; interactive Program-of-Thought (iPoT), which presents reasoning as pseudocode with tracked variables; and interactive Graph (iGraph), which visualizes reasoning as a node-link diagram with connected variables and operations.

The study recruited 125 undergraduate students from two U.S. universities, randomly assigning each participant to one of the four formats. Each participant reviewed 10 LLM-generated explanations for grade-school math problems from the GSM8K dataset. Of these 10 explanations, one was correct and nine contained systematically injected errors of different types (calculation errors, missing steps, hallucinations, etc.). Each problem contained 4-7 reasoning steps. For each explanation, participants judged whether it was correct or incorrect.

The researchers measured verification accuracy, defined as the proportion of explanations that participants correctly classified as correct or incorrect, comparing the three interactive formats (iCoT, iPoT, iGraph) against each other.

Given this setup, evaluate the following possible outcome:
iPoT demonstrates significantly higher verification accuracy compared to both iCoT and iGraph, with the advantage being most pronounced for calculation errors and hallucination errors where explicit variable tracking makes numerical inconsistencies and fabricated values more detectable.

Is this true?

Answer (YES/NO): NO